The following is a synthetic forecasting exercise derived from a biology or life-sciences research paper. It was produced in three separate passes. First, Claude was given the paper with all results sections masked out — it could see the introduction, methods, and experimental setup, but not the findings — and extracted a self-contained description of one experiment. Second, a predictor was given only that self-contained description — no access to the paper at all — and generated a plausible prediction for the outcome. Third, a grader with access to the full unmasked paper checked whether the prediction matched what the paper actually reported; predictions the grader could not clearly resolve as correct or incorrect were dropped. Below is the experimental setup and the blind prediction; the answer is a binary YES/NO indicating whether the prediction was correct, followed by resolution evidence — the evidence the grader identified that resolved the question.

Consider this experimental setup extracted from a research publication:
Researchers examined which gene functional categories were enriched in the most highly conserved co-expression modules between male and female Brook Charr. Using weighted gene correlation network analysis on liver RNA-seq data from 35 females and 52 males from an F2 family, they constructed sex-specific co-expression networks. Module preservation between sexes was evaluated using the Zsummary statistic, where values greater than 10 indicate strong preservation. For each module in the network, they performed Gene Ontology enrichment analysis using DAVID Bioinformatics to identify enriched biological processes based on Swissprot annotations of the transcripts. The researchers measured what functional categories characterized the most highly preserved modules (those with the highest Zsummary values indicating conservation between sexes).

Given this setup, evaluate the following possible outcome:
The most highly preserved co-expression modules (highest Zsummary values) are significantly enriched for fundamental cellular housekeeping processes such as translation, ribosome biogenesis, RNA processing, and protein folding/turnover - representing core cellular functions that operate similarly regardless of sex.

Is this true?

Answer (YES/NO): YES